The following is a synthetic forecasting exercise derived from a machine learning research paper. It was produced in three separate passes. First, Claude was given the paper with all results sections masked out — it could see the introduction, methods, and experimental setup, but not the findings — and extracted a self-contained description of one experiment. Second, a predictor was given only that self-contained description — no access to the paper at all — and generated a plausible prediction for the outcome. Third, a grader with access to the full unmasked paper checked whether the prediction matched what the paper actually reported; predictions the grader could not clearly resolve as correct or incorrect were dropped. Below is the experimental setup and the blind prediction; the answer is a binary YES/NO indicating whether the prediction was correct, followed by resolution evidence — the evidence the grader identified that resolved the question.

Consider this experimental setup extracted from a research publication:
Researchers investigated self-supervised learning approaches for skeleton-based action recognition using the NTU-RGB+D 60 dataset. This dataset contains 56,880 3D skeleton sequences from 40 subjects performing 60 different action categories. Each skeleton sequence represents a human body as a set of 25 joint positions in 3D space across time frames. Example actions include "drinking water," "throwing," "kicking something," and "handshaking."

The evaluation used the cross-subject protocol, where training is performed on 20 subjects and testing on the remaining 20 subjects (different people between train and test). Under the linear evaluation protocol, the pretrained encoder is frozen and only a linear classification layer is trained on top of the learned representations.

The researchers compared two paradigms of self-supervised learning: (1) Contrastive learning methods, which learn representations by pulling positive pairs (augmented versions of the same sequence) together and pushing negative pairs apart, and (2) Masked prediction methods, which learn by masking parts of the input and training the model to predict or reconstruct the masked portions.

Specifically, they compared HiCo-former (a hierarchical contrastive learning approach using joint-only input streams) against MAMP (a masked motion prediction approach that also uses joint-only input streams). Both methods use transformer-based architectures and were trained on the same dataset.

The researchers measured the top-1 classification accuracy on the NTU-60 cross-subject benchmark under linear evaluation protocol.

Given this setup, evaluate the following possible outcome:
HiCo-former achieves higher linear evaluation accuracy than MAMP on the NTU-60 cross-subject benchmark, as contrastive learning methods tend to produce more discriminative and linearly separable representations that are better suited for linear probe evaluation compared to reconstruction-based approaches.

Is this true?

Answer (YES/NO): NO